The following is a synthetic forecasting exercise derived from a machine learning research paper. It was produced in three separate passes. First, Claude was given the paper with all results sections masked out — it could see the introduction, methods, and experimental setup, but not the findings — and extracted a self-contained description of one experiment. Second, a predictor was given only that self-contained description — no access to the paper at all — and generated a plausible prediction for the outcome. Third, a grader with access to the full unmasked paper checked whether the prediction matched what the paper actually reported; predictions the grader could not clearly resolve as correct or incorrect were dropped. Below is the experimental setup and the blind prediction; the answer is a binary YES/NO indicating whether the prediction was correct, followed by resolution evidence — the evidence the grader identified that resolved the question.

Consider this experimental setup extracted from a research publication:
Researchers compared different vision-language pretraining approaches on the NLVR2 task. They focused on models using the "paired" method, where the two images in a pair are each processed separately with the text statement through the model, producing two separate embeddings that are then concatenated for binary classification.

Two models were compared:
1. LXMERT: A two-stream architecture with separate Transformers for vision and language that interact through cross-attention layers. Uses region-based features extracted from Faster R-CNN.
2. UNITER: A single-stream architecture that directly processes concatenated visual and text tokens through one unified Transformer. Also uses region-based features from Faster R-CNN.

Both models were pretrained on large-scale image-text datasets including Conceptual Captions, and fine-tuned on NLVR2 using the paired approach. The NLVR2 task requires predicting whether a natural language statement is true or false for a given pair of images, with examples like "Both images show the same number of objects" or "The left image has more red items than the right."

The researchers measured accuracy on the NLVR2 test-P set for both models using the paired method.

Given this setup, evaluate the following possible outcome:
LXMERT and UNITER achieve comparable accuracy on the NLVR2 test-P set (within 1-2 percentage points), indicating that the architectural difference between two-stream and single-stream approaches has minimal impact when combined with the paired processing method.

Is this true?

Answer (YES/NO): YES